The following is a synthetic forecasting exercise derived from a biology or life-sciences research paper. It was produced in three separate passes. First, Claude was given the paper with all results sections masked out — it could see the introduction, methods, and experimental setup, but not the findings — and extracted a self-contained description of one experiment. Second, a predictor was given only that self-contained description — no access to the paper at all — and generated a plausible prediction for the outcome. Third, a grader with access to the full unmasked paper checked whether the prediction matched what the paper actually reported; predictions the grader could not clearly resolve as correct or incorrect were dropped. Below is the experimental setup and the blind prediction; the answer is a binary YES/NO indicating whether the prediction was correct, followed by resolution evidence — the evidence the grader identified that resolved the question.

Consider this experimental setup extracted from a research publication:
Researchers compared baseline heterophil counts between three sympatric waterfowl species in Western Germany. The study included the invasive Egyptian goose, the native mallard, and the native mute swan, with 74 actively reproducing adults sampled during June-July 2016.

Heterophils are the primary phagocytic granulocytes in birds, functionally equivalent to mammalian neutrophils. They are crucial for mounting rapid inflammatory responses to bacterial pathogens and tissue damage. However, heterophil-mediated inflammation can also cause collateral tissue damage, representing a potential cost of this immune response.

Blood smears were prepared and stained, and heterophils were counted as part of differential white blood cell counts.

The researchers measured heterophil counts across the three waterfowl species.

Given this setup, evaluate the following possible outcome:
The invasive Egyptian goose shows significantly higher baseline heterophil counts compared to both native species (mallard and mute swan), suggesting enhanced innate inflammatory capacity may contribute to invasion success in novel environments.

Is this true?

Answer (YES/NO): NO